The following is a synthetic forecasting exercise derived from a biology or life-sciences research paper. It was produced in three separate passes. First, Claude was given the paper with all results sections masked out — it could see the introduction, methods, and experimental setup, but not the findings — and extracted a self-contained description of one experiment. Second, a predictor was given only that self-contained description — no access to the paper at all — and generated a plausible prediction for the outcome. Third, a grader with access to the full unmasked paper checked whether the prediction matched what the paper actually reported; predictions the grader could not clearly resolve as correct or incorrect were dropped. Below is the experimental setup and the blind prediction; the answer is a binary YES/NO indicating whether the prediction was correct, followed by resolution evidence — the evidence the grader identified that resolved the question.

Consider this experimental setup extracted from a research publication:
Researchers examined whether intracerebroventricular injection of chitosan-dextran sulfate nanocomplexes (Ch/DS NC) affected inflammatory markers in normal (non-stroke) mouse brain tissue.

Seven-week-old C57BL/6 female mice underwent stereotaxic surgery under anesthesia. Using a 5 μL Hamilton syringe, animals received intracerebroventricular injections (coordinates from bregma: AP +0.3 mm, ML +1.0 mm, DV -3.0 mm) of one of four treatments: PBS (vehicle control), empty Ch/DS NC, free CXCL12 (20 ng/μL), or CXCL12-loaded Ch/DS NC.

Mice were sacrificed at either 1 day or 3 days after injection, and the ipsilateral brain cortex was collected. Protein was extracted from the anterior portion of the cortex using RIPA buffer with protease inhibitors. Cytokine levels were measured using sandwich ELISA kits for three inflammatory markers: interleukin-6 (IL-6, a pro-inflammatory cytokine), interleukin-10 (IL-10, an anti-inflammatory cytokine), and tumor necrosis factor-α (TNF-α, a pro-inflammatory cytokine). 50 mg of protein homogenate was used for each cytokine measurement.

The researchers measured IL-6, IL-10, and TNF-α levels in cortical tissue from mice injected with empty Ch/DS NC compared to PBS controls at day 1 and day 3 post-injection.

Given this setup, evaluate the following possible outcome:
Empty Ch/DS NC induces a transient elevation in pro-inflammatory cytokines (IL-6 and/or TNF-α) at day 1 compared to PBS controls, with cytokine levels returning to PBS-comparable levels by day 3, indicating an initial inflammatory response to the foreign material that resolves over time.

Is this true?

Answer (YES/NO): NO